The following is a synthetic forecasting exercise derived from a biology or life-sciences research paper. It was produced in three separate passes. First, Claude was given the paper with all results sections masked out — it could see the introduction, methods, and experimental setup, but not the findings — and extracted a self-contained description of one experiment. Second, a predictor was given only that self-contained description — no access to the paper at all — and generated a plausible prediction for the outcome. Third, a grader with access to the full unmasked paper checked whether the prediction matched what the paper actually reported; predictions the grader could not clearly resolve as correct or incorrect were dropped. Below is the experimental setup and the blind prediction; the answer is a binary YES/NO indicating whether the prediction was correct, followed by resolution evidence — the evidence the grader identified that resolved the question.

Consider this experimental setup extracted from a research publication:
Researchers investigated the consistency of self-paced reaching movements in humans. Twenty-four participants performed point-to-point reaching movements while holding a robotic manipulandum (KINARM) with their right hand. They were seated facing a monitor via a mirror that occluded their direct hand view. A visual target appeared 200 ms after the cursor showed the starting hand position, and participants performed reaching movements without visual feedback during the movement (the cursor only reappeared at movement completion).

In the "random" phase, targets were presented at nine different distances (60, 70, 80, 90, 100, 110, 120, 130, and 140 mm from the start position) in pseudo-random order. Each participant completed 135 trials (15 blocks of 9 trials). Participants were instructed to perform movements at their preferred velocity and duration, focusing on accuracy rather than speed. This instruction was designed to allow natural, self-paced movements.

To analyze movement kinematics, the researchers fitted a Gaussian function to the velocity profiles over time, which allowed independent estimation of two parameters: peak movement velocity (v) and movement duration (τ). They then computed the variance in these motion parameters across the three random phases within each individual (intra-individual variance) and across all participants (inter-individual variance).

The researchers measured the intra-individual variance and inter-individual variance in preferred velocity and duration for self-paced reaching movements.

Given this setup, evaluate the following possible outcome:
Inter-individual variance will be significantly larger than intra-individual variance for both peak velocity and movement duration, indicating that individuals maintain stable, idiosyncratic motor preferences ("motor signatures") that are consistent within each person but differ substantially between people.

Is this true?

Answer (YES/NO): YES